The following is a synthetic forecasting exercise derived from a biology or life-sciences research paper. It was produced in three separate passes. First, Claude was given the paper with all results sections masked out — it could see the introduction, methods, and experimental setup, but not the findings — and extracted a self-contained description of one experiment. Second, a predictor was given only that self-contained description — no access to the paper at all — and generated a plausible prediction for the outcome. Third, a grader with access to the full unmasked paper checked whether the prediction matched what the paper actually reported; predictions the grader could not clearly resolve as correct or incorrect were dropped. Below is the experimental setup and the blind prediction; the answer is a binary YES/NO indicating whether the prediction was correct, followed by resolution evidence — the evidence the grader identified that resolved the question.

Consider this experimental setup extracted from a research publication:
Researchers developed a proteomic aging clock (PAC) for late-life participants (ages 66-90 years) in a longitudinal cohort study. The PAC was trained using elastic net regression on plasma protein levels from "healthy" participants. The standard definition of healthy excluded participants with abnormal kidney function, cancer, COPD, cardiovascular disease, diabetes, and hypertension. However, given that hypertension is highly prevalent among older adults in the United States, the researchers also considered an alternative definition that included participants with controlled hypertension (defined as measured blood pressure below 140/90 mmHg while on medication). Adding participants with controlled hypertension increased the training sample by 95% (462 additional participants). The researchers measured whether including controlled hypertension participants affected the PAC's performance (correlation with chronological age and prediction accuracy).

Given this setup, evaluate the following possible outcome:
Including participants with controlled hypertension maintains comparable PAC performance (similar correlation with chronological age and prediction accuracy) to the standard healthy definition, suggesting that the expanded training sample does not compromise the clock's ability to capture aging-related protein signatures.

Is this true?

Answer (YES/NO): YES